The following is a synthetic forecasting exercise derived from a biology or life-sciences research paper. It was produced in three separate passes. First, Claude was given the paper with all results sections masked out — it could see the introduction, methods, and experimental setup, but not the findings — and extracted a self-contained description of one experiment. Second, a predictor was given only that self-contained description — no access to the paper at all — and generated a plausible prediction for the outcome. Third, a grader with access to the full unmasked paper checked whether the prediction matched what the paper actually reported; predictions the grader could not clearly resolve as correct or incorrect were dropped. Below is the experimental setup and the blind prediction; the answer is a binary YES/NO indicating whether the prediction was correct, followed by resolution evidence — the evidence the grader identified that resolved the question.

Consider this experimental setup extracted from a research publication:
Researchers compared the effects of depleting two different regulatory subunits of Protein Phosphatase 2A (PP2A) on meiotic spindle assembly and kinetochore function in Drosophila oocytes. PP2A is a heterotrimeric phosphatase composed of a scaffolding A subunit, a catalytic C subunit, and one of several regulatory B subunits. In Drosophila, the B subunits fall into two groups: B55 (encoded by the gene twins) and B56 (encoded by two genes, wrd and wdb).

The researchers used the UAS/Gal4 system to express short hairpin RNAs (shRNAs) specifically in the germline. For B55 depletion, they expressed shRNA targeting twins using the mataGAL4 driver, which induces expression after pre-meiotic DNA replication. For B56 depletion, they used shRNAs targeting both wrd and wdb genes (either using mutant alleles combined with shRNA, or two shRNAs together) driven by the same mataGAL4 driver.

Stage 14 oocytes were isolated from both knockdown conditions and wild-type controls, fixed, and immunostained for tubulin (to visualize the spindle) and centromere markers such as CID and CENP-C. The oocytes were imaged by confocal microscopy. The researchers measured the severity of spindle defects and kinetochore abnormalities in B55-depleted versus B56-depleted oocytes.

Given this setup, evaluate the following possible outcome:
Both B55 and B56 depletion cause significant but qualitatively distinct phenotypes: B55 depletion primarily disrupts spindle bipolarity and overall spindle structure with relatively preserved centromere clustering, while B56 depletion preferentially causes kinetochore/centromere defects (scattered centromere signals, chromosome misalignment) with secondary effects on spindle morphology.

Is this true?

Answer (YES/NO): NO